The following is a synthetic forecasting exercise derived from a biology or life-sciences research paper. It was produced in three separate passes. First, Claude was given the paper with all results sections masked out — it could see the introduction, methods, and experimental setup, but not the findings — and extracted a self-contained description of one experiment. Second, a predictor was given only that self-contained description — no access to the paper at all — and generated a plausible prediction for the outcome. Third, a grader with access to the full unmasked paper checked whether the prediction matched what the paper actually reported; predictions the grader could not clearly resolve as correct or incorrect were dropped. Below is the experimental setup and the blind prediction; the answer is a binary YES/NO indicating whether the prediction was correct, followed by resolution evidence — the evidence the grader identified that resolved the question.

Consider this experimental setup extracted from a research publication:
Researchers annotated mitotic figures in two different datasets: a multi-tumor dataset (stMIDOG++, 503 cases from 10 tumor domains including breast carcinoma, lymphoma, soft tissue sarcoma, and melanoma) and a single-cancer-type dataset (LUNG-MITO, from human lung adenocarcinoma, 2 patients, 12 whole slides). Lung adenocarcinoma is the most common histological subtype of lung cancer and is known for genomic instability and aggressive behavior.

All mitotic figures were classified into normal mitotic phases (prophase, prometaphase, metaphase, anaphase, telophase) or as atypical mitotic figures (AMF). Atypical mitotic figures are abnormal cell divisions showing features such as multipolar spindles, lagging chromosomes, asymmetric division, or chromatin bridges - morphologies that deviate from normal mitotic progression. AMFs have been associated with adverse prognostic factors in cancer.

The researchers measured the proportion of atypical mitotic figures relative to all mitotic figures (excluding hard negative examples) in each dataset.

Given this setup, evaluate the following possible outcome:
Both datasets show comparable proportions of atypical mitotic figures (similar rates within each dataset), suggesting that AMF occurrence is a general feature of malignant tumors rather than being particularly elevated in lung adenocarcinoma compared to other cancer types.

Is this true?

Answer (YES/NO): NO